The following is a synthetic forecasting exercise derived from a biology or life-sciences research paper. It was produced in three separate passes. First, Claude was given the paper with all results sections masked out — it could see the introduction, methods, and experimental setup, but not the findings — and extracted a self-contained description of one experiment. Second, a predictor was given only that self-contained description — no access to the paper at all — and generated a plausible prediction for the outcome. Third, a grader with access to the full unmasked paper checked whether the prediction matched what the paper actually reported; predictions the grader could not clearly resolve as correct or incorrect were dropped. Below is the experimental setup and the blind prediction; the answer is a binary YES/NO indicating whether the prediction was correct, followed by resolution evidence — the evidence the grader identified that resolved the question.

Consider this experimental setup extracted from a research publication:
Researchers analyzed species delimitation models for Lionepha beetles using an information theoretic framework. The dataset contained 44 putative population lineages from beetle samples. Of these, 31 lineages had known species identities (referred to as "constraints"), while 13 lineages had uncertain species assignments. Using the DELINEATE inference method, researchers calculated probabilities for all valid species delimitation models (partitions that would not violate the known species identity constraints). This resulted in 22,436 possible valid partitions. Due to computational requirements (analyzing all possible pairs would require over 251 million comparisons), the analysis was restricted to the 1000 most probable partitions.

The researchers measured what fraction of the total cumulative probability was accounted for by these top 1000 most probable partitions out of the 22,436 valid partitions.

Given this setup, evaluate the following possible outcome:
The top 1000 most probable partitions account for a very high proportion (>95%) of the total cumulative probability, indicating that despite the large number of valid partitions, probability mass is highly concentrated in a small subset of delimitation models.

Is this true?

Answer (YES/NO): NO